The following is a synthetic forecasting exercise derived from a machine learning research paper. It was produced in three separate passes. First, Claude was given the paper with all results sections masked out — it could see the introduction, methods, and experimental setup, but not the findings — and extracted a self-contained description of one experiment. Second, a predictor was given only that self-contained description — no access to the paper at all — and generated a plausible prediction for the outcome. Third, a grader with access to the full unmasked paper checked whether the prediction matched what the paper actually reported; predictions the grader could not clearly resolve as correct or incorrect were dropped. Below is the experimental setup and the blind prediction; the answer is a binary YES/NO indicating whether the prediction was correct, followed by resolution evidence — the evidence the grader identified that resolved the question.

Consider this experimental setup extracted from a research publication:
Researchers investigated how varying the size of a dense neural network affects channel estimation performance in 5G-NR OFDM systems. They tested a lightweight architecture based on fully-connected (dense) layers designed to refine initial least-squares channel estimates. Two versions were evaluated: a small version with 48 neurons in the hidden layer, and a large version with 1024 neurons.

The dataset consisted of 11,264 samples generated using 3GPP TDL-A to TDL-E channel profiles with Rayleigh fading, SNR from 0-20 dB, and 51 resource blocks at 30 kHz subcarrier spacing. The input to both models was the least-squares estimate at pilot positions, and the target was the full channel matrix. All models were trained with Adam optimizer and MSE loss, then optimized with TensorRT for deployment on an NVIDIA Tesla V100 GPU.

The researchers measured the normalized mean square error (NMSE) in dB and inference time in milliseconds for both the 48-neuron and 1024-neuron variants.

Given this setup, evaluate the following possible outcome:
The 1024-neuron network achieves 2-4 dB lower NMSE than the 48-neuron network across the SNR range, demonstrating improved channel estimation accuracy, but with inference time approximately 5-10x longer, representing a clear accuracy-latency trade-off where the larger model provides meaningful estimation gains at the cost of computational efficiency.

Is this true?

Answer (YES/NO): NO